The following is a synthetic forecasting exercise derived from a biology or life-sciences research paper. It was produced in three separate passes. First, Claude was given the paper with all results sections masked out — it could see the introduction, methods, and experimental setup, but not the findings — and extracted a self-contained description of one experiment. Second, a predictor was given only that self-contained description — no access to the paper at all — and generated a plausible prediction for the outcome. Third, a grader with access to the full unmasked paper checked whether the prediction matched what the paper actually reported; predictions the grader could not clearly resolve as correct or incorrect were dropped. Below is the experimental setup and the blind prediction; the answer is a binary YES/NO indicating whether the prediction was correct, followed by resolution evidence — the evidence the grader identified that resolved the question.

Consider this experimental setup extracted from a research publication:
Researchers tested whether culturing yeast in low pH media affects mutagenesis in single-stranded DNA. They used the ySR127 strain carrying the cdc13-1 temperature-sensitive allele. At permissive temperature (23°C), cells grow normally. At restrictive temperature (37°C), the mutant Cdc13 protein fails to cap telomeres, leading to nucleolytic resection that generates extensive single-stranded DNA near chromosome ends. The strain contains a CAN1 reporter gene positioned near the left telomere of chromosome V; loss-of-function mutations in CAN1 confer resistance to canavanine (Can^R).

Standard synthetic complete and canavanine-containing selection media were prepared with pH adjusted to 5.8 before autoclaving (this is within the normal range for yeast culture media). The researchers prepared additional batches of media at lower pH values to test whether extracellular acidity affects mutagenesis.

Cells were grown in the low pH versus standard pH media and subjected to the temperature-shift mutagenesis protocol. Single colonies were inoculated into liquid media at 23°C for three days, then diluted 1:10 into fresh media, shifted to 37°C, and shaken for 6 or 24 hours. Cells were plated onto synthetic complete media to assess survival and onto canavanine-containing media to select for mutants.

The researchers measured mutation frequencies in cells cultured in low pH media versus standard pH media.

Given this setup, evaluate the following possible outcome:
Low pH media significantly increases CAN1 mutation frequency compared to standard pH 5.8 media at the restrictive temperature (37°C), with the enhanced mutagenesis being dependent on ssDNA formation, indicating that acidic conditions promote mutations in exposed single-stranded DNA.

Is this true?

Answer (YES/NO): NO